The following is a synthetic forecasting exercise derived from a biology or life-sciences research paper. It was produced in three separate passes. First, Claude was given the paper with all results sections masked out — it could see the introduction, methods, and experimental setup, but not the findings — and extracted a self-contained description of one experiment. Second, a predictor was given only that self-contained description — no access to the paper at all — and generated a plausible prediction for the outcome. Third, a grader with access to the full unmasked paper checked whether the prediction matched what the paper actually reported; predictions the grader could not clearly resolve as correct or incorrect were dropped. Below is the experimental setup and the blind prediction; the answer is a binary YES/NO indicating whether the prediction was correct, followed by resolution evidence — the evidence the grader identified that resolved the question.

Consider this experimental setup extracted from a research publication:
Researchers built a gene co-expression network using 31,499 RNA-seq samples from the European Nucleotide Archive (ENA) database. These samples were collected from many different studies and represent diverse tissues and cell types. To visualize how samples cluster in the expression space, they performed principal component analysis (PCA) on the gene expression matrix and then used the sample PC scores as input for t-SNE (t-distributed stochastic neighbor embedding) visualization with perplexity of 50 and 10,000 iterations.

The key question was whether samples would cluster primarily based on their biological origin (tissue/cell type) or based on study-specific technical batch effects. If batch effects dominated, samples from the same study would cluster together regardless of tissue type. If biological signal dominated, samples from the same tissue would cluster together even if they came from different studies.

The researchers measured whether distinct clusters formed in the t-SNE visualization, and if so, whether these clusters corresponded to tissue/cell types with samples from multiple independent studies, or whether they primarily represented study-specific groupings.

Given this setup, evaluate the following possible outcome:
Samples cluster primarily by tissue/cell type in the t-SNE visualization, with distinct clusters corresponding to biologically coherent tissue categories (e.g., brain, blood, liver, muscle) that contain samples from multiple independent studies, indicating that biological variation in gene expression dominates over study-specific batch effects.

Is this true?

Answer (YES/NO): YES